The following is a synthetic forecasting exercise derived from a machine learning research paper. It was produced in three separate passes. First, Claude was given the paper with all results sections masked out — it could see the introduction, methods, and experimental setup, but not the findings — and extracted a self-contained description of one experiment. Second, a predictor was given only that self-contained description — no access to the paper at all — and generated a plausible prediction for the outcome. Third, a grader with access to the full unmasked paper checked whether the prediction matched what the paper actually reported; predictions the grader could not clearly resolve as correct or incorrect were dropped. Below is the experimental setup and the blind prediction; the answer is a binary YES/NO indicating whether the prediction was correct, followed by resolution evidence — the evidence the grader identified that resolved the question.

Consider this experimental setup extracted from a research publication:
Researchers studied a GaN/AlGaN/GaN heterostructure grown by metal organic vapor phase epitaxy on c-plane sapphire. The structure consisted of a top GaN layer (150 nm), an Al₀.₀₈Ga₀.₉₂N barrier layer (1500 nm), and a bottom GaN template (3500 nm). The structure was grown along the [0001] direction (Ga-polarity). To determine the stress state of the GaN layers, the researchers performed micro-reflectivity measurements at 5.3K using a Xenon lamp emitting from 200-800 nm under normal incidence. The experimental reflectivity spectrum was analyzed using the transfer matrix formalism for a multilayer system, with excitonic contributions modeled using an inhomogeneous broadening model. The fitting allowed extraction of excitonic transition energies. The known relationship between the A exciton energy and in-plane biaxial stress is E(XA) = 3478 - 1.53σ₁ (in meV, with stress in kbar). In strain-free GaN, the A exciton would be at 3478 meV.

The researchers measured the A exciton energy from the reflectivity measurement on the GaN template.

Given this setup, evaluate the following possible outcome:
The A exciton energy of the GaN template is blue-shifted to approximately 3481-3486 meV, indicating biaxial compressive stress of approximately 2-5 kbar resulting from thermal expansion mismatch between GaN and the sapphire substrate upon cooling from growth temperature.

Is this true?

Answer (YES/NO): NO